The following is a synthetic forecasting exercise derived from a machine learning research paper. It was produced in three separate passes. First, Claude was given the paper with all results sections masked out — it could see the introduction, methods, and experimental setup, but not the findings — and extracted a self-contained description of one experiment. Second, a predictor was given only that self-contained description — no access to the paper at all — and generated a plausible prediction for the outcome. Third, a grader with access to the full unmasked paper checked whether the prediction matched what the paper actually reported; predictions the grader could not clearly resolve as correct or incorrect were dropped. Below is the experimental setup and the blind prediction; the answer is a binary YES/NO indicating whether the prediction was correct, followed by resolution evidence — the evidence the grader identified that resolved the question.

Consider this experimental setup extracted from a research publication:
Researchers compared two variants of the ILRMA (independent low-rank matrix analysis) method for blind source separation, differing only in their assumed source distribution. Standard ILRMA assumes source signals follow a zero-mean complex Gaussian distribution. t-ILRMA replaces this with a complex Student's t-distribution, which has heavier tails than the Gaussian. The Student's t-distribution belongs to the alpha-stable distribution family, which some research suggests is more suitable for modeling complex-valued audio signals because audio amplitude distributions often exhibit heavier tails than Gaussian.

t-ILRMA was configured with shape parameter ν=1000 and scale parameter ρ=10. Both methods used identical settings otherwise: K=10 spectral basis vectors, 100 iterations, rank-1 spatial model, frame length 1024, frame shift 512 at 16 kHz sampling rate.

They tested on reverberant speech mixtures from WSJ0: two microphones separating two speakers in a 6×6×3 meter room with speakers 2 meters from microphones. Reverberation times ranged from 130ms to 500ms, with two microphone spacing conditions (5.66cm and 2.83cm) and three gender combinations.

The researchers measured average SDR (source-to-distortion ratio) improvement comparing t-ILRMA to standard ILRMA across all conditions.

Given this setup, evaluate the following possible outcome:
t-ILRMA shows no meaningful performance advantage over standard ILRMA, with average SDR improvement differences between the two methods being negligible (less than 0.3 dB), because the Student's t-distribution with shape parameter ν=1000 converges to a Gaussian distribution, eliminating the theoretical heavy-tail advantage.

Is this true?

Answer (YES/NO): NO